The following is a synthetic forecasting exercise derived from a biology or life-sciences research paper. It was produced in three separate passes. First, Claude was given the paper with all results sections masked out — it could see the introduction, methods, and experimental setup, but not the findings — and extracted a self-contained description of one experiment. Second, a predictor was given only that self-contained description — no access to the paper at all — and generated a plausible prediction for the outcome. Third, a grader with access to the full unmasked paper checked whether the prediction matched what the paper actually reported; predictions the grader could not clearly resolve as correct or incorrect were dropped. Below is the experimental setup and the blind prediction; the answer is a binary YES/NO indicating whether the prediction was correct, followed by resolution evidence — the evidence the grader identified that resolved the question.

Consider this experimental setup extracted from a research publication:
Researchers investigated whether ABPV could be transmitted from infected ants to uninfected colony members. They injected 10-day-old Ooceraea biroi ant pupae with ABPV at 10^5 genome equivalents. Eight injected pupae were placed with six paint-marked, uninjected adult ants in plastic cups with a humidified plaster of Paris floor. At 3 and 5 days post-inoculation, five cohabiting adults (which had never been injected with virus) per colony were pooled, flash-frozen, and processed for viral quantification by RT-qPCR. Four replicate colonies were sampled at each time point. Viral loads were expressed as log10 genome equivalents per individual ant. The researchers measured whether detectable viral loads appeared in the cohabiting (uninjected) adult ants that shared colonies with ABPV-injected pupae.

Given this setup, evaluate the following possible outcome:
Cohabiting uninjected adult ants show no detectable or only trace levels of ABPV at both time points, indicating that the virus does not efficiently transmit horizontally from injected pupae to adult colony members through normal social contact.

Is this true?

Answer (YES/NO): NO